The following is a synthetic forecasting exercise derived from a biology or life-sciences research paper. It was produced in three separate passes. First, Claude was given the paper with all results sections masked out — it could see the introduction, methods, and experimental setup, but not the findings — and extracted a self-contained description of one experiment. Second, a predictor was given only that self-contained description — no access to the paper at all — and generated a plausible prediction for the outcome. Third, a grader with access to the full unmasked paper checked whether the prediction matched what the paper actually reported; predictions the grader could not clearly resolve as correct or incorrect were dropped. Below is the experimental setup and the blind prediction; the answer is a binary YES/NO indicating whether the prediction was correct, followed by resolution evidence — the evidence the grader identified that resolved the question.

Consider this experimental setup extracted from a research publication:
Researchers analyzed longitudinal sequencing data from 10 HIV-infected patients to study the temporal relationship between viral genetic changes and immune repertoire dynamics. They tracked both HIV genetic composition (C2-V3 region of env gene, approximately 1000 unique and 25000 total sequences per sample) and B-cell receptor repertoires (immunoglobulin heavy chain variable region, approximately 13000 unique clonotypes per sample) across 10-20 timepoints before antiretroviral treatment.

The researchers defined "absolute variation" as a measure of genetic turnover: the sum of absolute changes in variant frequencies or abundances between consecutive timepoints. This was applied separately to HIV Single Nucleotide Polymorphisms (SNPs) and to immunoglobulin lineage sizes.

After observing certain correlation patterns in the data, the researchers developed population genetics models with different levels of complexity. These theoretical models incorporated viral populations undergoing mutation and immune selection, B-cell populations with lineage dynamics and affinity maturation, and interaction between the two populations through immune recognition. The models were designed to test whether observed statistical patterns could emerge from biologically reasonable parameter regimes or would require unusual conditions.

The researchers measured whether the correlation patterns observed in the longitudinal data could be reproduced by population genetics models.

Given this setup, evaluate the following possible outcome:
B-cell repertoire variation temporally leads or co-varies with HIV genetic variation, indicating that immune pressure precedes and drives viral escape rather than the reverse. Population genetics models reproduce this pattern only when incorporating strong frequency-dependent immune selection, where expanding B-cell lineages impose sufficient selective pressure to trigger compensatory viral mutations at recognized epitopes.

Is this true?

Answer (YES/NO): NO